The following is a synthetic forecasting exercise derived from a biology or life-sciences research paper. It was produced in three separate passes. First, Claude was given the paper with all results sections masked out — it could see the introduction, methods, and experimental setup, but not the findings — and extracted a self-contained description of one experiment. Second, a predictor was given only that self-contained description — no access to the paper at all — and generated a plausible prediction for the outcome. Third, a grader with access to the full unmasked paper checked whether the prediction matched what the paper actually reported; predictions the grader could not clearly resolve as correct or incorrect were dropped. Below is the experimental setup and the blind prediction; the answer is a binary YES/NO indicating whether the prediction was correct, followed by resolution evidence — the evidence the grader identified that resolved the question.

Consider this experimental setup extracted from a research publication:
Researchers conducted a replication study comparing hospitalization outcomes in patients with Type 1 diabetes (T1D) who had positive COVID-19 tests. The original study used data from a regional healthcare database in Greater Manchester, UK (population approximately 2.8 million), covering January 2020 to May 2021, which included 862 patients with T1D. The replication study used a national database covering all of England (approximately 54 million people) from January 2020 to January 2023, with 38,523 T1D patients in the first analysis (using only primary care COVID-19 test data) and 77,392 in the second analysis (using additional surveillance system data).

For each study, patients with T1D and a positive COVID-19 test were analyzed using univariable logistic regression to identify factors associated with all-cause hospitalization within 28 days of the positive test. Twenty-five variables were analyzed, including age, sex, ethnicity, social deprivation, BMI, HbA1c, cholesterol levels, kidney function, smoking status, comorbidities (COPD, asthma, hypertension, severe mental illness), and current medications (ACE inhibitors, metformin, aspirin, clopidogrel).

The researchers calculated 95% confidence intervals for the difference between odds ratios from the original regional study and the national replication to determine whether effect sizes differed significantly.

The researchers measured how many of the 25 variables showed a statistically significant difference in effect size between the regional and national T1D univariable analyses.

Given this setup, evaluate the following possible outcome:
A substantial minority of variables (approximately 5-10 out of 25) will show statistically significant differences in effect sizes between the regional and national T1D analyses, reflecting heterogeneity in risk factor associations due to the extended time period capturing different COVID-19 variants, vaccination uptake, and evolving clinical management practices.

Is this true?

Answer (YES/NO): NO